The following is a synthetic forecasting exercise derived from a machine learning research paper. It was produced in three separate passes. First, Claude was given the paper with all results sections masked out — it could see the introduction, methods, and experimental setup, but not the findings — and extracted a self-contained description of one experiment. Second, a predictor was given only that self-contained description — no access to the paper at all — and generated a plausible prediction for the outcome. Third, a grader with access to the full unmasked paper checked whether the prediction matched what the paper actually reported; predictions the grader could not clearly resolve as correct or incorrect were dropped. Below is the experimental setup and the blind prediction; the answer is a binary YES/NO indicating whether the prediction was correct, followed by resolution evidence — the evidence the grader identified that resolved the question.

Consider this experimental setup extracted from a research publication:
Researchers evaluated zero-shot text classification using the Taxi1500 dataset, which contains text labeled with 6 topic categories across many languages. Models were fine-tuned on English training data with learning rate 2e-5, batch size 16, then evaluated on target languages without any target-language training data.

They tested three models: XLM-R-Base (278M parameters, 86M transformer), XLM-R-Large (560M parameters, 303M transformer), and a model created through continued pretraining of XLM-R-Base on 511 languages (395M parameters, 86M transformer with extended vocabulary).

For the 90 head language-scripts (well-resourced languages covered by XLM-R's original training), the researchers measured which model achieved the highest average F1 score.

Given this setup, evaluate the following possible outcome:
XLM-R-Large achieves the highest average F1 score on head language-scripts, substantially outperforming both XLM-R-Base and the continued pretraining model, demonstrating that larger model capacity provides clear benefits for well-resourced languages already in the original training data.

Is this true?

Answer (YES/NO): YES